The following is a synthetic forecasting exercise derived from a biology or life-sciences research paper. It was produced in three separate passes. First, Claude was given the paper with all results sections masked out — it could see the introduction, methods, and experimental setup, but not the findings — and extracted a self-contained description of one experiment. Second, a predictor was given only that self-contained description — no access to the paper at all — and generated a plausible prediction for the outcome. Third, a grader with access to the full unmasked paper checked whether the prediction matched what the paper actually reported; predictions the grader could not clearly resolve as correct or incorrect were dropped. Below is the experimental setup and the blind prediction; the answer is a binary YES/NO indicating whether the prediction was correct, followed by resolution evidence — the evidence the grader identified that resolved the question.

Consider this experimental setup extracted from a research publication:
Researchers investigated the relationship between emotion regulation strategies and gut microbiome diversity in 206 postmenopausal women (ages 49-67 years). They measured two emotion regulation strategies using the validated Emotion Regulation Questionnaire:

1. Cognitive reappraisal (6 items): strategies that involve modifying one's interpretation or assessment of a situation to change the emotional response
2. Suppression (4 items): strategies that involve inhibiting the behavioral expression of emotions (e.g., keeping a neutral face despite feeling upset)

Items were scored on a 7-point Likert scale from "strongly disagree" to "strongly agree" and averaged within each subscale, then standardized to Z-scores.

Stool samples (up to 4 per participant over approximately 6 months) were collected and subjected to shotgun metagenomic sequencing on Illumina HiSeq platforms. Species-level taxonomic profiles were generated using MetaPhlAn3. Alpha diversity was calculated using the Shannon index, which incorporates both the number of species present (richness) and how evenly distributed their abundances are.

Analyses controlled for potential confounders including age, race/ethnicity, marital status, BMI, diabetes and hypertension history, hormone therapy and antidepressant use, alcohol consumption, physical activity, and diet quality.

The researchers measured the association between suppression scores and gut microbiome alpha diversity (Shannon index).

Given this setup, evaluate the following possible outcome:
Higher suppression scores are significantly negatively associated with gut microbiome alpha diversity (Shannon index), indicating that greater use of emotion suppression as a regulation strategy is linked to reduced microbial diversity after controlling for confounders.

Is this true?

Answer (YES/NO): NO